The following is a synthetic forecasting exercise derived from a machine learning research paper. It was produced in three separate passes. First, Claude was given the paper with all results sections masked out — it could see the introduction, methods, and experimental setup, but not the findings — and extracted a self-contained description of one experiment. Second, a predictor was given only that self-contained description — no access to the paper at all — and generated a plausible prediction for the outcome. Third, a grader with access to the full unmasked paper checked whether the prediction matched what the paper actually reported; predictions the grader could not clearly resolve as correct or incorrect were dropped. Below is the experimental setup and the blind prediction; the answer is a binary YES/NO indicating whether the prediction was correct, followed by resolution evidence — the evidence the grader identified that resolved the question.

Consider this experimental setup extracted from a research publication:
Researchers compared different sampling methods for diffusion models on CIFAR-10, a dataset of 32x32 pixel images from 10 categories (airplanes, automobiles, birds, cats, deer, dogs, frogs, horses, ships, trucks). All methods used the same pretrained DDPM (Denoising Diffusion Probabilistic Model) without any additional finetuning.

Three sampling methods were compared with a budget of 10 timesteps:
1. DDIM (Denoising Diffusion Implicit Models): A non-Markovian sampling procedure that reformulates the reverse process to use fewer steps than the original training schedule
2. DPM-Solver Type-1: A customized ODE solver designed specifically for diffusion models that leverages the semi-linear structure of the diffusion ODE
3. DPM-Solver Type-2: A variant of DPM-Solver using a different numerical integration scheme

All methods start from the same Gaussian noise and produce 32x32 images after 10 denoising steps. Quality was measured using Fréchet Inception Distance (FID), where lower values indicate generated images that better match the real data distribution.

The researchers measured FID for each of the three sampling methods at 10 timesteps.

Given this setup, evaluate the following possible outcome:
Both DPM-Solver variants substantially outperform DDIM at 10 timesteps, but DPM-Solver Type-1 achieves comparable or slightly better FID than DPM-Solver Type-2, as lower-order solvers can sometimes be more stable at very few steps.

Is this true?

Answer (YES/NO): NO